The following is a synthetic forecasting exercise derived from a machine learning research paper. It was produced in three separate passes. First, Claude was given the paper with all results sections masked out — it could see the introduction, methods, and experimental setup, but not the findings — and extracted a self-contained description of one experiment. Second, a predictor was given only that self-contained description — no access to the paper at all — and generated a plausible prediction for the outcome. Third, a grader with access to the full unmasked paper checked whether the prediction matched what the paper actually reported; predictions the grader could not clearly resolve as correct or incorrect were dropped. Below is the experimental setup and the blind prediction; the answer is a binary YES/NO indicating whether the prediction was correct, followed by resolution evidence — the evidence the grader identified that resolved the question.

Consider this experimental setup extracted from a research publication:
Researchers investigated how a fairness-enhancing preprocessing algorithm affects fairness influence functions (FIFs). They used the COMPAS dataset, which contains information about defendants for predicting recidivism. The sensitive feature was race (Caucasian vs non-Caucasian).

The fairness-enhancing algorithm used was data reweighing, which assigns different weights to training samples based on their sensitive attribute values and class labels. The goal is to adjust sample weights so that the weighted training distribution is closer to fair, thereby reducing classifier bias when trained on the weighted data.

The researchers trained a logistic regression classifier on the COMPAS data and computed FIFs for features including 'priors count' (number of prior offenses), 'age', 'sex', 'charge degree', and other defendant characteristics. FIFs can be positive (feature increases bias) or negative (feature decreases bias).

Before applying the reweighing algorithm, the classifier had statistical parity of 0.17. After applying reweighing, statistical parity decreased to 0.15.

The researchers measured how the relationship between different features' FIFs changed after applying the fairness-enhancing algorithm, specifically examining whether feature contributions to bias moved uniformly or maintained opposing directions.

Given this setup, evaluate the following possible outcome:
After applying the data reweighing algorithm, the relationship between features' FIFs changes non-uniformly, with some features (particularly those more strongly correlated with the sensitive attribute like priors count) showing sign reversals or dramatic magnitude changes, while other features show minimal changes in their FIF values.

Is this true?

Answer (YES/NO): NO